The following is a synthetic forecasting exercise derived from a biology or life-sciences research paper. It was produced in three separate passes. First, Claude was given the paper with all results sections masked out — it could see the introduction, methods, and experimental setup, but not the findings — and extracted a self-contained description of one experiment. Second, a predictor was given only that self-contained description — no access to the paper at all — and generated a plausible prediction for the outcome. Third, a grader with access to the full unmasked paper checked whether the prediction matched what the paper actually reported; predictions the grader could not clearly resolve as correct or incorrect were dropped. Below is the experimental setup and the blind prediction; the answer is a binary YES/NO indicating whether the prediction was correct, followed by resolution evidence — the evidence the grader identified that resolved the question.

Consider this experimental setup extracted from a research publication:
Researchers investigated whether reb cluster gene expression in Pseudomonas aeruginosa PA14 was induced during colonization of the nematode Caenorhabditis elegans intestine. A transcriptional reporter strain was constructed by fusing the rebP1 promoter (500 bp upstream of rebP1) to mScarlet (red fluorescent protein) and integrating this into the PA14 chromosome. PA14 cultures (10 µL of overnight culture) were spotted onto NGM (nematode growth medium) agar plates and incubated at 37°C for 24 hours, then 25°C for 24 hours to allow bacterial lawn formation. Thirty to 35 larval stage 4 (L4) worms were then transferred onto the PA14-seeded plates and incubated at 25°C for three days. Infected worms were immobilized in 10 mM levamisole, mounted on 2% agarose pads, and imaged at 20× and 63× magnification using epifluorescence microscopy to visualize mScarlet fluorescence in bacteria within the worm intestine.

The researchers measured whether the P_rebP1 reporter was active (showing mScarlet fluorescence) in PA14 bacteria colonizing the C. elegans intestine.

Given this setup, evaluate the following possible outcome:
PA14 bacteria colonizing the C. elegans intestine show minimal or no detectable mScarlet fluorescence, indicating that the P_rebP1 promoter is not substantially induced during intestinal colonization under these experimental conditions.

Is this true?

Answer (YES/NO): NO